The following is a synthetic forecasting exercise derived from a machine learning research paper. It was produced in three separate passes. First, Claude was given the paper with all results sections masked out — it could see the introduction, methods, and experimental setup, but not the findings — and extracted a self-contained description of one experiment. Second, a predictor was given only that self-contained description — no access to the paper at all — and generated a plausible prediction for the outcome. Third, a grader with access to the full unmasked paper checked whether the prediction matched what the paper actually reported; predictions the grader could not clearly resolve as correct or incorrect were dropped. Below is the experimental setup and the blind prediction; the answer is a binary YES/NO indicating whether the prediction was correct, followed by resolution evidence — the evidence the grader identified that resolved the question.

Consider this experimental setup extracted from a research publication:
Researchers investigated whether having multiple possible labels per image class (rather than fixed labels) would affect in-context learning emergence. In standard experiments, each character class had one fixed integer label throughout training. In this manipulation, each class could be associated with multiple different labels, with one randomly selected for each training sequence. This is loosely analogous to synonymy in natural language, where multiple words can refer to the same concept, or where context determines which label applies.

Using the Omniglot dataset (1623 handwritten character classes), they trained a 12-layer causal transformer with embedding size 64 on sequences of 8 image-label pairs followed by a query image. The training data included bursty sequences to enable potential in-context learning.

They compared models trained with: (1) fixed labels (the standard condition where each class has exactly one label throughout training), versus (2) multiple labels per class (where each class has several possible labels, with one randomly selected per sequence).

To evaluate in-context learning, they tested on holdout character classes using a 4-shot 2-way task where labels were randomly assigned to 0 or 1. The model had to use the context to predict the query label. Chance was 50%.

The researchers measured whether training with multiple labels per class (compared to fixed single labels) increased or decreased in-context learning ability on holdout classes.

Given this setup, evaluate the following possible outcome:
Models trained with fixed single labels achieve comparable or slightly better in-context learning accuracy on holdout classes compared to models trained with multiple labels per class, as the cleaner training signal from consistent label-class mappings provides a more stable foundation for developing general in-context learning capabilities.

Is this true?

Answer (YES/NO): NO